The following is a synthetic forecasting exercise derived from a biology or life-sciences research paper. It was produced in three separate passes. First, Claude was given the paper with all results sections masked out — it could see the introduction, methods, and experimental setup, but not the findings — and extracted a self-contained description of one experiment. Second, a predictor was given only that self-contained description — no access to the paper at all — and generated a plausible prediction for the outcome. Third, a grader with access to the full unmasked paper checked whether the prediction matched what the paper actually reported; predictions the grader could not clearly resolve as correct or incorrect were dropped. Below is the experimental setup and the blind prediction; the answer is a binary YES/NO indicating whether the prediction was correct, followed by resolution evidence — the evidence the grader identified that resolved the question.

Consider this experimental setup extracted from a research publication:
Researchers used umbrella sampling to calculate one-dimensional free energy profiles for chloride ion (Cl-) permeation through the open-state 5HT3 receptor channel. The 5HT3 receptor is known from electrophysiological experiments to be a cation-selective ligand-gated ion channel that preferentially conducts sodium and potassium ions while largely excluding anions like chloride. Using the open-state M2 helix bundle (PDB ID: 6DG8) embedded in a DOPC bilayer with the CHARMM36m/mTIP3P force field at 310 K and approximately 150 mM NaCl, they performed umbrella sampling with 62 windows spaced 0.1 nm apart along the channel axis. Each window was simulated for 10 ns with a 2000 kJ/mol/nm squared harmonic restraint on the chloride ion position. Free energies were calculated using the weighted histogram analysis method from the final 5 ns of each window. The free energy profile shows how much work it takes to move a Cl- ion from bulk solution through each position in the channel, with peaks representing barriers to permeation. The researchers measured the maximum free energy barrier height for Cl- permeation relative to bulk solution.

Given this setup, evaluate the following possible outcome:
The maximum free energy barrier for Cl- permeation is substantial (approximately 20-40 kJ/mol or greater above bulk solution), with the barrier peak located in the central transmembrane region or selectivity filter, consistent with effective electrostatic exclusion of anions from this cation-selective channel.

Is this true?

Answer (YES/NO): YES